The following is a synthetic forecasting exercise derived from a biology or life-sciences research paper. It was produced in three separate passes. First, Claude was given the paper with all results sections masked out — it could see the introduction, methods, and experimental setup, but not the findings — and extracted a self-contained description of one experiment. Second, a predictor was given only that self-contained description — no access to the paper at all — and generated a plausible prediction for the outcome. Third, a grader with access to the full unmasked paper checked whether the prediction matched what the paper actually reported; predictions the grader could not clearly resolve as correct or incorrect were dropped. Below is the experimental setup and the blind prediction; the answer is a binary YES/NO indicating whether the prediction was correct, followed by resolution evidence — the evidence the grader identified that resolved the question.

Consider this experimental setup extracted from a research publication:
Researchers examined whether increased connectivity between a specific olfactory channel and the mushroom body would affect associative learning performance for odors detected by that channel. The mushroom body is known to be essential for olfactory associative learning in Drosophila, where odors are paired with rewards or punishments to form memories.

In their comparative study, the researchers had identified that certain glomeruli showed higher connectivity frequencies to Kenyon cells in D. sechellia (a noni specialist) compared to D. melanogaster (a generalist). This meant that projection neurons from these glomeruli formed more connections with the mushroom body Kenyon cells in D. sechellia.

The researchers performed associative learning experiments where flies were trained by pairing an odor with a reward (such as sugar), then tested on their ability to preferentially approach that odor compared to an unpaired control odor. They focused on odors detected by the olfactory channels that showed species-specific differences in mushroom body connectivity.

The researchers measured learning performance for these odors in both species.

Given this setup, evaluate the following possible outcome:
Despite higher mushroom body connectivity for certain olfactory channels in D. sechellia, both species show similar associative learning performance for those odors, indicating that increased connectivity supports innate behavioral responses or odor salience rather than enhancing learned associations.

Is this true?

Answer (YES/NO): NO